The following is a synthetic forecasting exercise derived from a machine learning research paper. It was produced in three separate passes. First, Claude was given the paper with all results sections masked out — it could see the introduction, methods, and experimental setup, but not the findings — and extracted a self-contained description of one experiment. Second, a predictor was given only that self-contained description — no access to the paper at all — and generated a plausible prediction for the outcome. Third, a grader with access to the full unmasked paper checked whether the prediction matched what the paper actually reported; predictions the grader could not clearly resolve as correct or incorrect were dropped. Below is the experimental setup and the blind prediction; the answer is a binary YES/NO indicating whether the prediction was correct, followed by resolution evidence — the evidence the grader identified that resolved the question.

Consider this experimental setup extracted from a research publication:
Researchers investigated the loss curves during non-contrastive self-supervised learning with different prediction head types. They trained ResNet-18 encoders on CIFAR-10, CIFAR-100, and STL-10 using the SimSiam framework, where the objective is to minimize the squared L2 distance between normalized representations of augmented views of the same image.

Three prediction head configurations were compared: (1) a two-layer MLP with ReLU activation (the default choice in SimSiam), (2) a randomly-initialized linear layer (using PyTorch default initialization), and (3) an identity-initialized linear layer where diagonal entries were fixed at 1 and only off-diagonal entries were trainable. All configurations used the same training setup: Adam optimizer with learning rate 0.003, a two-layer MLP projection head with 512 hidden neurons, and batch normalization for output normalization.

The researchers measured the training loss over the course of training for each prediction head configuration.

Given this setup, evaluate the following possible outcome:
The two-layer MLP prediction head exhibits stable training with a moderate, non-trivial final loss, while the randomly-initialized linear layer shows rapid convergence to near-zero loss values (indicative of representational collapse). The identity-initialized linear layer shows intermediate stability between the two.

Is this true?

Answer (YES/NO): NO